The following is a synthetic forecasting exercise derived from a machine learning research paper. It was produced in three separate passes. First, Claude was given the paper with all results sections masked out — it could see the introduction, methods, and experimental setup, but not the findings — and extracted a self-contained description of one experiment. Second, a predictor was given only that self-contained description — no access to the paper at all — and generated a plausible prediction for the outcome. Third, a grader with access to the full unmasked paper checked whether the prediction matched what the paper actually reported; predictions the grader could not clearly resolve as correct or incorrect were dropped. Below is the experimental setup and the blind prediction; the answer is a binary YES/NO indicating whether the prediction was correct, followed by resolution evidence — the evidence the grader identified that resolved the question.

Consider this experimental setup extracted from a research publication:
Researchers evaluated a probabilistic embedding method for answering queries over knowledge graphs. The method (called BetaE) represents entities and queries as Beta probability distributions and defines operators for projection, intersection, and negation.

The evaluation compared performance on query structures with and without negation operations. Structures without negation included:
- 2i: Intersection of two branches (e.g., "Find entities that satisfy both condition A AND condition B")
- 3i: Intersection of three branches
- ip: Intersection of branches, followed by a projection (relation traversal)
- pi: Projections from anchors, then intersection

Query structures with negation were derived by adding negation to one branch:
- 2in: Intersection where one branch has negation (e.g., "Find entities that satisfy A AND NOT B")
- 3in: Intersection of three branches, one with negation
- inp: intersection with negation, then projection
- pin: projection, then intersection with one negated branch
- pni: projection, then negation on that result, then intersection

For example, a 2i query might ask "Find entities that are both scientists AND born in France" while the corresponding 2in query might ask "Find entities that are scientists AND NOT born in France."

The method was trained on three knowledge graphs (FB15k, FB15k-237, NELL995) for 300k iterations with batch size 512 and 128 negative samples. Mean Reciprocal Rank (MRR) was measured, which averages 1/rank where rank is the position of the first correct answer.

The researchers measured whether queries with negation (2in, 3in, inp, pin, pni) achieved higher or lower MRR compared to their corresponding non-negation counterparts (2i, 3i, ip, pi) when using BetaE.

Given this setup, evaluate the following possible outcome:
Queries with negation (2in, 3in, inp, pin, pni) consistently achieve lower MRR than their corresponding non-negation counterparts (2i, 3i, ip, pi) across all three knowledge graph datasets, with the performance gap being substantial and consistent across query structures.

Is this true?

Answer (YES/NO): YES